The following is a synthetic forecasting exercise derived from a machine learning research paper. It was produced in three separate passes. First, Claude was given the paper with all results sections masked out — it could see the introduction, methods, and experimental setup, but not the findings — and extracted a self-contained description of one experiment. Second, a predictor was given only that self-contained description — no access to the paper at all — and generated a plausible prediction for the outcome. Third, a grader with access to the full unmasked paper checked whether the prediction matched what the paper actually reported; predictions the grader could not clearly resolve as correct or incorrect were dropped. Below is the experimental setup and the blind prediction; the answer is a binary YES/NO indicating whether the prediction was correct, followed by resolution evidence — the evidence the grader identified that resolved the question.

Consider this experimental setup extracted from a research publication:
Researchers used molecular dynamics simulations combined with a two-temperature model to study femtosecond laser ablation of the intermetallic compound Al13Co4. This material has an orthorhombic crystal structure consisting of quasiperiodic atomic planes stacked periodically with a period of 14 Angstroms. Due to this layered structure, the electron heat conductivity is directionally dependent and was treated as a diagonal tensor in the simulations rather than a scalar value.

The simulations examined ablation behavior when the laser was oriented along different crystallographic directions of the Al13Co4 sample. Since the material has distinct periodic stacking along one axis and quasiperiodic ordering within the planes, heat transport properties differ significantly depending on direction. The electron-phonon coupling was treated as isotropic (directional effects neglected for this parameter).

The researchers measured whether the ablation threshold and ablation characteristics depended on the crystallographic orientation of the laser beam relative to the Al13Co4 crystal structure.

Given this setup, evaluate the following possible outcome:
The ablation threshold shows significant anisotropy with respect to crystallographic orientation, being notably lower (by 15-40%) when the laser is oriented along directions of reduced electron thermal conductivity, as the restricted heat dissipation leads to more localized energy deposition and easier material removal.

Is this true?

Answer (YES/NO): NO